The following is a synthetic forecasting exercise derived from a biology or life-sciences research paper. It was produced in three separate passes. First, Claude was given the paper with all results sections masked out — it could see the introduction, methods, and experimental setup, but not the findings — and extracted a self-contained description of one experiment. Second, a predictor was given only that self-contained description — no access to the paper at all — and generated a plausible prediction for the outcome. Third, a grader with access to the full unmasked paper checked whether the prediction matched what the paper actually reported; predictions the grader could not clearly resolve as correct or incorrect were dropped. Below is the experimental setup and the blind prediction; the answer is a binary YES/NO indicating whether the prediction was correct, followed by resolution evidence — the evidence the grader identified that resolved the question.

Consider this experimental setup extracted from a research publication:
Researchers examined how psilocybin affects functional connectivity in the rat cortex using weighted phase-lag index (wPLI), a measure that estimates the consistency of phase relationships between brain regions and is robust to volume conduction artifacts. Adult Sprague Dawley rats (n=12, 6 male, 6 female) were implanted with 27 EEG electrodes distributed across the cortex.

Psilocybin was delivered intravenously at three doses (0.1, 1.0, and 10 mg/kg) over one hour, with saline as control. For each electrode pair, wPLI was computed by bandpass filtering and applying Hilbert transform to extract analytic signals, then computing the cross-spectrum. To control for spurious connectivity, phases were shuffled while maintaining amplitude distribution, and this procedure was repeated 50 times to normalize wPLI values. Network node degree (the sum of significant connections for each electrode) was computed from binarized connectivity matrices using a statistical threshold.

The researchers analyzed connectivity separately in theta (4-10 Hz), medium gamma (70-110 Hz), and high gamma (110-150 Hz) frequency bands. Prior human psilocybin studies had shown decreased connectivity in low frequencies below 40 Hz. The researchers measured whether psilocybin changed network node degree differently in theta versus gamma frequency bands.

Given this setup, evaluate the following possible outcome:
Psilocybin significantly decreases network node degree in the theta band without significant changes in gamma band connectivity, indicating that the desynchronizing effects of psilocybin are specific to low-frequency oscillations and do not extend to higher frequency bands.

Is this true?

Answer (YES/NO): NO